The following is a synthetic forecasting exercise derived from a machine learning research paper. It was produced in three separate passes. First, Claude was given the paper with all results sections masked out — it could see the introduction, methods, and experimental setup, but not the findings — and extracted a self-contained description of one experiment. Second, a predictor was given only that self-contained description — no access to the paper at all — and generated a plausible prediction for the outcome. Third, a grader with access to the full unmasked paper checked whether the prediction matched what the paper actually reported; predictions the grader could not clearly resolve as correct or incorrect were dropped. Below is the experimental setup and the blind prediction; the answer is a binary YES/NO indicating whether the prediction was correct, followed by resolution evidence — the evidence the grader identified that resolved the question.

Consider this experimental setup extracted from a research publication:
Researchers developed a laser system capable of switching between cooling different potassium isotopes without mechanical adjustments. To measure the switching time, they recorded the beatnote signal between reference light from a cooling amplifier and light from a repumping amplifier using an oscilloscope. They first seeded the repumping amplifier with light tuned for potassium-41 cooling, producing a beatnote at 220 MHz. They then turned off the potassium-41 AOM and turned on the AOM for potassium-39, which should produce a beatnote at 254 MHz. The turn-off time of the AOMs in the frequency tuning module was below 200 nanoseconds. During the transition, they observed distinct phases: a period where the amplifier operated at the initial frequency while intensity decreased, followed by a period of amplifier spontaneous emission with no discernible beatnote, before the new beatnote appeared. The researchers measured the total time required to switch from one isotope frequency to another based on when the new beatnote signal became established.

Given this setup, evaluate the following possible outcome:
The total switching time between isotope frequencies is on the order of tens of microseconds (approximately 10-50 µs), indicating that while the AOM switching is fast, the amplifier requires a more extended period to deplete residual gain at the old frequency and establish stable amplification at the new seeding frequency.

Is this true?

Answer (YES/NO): NO